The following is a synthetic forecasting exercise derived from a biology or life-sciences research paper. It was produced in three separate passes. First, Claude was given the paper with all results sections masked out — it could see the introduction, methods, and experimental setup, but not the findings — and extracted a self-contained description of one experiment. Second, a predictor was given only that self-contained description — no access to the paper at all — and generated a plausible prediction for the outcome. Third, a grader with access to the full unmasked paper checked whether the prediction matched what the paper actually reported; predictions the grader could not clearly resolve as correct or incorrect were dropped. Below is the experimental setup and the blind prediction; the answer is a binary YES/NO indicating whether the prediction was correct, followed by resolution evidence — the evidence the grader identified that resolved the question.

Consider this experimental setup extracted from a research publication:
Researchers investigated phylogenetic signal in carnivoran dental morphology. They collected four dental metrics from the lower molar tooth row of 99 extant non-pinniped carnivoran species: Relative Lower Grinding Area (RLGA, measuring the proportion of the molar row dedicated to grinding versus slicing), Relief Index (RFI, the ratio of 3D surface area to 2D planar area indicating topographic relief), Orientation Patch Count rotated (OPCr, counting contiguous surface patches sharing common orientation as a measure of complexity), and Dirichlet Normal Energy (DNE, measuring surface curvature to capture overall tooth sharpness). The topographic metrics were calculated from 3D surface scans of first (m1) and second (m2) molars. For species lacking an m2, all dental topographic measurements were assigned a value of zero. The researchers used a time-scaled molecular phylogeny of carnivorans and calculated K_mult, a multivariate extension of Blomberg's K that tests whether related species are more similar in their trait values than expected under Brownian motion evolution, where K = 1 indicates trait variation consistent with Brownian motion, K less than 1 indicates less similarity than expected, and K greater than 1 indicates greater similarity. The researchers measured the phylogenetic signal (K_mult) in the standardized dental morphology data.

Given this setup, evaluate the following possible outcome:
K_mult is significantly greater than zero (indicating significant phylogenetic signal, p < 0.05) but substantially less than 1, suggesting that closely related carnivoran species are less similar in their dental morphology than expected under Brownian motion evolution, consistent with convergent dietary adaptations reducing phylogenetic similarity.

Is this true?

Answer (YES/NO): YES